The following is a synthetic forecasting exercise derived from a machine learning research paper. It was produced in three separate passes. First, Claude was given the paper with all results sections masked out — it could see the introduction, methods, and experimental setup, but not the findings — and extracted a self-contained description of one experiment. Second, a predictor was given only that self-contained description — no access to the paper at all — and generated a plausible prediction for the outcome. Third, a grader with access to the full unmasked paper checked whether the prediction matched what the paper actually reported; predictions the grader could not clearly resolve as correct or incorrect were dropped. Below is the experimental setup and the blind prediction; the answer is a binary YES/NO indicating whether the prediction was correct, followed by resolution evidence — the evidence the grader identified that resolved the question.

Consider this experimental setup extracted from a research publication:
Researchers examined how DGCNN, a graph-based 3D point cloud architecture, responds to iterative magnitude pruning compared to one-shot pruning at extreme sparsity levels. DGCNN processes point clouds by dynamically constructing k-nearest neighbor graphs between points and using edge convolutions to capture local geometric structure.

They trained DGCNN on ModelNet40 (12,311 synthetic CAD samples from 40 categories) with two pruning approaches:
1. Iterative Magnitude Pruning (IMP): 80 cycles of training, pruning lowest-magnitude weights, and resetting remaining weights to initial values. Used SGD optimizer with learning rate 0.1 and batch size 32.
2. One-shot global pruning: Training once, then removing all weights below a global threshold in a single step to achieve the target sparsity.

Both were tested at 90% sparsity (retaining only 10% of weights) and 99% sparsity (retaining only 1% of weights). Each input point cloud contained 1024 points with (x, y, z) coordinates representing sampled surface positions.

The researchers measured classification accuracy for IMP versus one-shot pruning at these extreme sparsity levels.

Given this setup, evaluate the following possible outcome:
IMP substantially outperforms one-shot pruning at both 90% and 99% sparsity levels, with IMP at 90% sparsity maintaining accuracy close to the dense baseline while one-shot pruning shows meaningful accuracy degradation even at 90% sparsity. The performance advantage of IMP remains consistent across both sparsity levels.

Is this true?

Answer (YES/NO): NO